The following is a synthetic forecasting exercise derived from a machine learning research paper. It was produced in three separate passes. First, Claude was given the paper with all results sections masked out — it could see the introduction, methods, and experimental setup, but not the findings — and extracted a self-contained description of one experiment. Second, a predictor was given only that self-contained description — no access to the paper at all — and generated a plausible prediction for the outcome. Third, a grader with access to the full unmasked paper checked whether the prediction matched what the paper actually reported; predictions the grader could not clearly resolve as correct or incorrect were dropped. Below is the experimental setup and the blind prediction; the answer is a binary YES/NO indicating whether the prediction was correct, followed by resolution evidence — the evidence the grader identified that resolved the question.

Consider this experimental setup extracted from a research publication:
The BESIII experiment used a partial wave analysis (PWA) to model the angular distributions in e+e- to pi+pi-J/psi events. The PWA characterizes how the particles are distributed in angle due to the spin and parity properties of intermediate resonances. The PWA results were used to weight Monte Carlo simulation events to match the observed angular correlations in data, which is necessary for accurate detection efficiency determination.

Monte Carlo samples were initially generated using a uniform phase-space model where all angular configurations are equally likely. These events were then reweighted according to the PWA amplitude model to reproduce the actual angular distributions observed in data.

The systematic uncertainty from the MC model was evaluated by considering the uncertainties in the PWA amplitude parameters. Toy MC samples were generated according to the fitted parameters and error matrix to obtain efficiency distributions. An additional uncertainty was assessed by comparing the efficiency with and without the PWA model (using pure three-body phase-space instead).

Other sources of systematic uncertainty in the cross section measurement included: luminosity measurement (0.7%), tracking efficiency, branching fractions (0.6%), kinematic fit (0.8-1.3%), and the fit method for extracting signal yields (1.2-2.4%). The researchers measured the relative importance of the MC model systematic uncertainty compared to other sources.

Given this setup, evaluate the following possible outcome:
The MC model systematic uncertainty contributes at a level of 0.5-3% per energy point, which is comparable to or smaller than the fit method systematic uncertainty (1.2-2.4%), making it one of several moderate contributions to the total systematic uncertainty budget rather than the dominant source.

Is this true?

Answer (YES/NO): YES